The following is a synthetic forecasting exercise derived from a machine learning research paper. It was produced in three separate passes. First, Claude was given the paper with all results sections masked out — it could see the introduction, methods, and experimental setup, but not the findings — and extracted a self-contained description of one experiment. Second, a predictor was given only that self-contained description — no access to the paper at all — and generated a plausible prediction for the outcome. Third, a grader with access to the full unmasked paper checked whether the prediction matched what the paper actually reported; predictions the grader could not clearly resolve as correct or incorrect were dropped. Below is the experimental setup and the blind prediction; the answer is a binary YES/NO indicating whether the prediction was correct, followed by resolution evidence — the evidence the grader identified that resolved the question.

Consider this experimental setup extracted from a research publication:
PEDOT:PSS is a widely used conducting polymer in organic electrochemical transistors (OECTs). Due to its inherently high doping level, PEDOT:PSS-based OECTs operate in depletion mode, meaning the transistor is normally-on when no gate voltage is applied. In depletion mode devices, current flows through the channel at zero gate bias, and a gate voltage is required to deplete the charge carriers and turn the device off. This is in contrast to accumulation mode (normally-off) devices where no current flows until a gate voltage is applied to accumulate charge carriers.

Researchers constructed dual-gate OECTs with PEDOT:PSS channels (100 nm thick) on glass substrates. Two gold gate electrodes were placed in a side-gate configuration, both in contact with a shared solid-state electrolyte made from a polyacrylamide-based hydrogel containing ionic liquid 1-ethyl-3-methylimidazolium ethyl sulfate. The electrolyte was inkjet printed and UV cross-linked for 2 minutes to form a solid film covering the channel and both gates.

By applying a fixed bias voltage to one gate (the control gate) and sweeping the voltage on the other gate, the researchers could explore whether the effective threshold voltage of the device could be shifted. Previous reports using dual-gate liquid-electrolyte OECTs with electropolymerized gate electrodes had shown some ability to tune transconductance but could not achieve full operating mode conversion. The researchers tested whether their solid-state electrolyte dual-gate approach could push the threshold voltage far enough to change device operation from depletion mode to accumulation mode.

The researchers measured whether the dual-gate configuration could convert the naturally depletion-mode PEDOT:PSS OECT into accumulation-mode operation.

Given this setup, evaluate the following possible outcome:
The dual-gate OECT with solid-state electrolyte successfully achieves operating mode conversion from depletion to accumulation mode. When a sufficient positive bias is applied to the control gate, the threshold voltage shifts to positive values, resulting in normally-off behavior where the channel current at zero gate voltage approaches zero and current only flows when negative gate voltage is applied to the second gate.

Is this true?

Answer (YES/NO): NO